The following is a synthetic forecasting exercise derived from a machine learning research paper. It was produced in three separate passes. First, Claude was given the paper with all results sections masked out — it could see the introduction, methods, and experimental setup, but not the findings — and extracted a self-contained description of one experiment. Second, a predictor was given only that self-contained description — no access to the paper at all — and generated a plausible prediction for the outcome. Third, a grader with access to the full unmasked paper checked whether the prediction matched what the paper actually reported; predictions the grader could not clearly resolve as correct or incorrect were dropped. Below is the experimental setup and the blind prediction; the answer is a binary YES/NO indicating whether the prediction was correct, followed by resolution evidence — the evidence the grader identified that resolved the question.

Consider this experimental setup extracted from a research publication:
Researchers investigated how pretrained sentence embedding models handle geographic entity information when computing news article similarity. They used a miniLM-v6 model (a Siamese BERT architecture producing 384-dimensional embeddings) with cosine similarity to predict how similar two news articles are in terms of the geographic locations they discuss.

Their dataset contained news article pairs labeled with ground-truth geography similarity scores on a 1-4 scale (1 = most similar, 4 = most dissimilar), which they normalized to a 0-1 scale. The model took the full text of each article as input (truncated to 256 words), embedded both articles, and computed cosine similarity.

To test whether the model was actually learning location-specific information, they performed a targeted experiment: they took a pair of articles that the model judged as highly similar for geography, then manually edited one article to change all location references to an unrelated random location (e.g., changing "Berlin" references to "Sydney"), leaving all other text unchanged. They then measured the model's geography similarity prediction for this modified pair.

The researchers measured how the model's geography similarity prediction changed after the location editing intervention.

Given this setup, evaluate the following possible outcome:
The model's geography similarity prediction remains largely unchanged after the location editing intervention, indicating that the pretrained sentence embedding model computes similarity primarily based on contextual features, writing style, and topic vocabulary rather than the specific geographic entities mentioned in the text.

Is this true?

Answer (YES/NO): YES